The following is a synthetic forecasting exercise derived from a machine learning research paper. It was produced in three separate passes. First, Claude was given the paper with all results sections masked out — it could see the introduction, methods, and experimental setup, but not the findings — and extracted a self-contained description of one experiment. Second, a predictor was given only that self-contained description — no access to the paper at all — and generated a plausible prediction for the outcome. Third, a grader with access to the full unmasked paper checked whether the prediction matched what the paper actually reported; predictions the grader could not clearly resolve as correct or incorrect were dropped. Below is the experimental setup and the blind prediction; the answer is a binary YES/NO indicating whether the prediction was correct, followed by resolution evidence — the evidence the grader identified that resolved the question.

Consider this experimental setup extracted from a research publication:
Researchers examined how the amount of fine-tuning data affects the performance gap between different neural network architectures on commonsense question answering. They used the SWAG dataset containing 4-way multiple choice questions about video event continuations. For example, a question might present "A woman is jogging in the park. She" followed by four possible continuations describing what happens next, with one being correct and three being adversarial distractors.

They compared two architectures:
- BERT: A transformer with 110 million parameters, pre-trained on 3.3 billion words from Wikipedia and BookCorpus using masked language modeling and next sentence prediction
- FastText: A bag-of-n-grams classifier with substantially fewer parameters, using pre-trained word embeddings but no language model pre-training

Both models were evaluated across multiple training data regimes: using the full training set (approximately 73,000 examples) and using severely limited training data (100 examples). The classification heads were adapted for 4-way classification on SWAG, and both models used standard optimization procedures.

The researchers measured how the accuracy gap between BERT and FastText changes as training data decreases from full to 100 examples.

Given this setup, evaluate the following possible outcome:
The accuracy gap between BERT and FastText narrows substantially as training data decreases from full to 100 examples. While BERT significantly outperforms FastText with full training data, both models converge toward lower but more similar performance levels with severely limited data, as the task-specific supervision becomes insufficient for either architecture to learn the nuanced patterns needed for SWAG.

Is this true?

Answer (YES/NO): YES